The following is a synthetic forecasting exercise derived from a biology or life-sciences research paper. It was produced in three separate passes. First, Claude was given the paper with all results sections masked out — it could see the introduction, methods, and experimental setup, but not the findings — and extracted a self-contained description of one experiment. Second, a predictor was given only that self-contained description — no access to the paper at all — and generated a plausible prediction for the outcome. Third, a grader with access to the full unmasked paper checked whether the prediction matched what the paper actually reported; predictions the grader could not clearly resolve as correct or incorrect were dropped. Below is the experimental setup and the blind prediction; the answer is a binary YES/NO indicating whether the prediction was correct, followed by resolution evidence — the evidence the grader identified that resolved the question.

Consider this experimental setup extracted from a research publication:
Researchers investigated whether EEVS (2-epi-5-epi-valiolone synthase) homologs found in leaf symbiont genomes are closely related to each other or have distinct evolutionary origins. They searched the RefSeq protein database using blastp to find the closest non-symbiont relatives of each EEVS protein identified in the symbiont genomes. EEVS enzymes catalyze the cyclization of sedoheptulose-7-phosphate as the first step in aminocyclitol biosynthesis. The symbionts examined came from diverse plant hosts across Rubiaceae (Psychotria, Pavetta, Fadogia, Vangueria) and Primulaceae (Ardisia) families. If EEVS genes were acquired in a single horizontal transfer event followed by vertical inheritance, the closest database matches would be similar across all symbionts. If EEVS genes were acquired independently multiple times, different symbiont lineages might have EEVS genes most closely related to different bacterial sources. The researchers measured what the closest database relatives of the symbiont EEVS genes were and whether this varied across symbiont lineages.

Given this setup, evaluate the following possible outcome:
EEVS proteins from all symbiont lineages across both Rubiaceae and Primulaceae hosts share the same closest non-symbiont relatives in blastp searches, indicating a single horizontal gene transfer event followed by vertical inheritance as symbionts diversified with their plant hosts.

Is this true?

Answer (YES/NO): NO